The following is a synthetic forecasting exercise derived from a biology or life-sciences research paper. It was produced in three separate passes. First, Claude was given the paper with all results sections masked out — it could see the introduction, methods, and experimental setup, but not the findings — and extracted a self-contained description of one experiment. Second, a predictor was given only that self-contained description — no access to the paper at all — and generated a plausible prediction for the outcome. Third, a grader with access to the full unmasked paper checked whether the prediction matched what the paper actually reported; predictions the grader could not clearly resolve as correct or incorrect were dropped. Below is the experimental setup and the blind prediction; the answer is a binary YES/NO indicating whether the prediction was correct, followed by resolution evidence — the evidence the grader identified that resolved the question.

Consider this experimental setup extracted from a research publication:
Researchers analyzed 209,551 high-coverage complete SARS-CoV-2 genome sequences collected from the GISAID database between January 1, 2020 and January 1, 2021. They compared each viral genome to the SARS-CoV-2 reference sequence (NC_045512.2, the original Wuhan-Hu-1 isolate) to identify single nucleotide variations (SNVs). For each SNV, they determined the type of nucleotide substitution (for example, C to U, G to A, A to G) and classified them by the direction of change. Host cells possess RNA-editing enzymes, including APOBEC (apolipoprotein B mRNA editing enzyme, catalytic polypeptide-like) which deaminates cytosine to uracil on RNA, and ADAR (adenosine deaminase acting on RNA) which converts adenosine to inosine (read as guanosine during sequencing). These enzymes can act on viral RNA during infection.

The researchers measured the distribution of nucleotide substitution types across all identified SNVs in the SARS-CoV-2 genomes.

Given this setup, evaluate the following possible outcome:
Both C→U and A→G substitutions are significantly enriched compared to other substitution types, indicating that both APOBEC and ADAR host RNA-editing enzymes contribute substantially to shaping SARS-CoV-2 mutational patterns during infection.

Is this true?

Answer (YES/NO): YES